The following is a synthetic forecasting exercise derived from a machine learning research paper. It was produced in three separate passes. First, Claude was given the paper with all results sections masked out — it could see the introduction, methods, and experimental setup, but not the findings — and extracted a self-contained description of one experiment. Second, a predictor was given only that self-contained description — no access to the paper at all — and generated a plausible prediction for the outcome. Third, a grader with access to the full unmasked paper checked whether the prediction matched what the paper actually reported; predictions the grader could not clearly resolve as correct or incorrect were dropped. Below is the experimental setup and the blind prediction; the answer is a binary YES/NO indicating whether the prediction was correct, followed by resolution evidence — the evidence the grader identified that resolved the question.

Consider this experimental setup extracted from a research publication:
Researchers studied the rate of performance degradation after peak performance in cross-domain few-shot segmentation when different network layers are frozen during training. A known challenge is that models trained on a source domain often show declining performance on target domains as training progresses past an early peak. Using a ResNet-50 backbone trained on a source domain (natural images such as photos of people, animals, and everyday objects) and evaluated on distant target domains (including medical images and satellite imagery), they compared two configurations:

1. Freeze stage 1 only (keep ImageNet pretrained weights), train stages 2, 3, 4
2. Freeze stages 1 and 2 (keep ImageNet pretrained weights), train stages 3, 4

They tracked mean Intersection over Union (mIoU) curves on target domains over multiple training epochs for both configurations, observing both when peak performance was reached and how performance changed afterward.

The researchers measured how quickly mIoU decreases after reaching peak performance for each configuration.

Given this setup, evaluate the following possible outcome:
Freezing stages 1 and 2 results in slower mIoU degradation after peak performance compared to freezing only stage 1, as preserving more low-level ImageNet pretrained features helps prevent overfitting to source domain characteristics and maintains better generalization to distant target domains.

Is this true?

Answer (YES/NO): YES